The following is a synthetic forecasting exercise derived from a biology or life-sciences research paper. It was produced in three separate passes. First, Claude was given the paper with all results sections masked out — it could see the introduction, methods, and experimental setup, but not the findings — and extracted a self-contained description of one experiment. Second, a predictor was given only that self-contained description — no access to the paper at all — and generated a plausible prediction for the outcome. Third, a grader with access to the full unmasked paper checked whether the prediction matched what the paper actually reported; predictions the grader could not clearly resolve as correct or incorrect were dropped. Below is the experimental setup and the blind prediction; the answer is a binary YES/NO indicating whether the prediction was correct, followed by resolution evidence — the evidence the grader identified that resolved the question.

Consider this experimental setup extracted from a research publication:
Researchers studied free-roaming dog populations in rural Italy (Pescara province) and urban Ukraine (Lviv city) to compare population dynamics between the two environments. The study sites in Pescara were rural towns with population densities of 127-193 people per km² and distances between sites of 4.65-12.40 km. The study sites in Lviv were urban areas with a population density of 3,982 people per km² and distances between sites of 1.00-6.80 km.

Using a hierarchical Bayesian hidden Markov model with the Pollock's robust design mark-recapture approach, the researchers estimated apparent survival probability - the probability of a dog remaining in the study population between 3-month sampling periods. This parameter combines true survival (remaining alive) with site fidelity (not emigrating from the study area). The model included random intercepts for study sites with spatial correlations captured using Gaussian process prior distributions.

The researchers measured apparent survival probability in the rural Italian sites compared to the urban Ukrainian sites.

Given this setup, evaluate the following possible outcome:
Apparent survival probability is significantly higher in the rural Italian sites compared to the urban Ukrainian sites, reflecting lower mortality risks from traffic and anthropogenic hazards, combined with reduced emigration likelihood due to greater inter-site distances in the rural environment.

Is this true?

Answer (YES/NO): NO